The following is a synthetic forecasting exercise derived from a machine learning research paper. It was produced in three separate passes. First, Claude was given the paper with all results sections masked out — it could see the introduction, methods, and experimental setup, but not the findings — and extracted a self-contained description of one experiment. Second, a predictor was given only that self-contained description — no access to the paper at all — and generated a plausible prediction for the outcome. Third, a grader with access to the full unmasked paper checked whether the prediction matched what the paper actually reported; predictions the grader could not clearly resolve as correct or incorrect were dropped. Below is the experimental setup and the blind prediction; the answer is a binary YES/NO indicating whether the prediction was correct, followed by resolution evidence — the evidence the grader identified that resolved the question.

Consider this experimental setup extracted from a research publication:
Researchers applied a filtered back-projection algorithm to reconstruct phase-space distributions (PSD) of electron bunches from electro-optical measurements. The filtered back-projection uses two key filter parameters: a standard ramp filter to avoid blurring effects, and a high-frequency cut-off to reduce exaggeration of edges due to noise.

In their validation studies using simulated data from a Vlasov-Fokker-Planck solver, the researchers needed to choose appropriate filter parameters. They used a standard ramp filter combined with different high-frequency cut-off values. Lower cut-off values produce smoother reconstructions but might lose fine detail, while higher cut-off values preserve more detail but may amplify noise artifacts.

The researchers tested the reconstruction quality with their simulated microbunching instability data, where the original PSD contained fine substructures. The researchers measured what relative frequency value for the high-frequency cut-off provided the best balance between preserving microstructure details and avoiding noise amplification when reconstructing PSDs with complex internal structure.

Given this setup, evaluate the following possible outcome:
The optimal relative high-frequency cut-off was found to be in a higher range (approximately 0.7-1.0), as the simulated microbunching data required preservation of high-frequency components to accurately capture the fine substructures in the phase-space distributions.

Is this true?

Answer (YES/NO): NO